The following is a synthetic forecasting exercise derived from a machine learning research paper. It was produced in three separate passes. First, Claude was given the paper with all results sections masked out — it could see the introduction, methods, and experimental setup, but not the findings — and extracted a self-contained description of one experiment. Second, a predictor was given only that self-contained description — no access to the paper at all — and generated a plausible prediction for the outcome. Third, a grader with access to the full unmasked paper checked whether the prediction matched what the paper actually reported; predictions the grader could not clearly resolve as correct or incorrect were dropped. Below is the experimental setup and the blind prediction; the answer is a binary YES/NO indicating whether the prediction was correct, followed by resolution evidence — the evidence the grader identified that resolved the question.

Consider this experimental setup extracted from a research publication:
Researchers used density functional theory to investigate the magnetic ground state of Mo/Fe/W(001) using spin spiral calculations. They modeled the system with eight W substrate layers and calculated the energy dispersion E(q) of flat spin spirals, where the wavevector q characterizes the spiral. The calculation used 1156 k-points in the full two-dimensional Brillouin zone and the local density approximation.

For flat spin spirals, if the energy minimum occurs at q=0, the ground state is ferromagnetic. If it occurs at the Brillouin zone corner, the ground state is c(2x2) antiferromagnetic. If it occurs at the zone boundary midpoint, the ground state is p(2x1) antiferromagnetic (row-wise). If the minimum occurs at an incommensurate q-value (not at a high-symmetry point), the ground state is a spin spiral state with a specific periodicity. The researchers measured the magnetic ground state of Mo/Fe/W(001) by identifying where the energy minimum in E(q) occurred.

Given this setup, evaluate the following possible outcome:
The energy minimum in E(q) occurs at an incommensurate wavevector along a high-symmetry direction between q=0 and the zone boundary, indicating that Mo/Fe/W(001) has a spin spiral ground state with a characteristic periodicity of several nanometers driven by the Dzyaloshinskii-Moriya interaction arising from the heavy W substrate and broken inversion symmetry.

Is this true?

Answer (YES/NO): NO